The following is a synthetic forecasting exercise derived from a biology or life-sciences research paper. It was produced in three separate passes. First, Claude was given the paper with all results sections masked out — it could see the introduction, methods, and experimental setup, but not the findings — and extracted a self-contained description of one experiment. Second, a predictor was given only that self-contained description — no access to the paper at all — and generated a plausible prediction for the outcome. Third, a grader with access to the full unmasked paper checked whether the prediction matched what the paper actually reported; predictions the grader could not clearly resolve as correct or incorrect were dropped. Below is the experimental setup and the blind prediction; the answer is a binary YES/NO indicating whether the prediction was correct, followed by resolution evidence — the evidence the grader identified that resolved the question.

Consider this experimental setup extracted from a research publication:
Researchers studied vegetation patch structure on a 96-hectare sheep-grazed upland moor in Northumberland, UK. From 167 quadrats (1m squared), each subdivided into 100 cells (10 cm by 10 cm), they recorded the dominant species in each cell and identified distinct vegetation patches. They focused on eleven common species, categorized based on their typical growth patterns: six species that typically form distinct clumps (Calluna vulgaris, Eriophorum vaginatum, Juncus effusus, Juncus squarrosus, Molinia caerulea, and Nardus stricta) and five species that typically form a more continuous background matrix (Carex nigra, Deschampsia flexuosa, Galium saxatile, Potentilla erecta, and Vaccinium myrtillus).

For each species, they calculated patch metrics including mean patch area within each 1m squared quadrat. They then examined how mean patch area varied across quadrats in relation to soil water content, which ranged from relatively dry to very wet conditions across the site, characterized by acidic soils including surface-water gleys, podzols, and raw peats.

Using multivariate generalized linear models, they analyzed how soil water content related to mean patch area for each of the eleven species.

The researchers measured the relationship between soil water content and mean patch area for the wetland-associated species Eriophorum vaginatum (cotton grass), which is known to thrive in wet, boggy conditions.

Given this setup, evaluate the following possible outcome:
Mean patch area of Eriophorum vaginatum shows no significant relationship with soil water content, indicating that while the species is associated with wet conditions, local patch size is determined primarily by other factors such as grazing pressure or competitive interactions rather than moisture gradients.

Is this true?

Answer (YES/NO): NO